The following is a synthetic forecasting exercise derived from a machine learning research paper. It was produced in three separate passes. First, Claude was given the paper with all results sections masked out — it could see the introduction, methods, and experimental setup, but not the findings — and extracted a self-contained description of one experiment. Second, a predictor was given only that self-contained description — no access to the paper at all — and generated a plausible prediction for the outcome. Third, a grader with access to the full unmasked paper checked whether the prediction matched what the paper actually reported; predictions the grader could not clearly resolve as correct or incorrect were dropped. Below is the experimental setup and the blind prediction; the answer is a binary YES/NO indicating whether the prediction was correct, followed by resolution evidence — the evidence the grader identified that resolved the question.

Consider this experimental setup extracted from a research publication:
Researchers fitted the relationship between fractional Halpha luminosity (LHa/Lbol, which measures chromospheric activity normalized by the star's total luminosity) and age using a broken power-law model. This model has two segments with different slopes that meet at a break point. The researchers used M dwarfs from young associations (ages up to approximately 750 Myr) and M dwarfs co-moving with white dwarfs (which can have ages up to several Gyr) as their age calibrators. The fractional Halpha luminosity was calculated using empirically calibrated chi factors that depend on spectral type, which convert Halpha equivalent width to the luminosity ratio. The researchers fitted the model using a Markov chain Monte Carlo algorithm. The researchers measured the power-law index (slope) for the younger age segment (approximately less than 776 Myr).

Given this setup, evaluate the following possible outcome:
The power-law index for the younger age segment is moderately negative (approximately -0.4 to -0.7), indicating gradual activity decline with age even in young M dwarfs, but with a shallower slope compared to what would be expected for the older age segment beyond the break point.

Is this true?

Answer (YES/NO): NO